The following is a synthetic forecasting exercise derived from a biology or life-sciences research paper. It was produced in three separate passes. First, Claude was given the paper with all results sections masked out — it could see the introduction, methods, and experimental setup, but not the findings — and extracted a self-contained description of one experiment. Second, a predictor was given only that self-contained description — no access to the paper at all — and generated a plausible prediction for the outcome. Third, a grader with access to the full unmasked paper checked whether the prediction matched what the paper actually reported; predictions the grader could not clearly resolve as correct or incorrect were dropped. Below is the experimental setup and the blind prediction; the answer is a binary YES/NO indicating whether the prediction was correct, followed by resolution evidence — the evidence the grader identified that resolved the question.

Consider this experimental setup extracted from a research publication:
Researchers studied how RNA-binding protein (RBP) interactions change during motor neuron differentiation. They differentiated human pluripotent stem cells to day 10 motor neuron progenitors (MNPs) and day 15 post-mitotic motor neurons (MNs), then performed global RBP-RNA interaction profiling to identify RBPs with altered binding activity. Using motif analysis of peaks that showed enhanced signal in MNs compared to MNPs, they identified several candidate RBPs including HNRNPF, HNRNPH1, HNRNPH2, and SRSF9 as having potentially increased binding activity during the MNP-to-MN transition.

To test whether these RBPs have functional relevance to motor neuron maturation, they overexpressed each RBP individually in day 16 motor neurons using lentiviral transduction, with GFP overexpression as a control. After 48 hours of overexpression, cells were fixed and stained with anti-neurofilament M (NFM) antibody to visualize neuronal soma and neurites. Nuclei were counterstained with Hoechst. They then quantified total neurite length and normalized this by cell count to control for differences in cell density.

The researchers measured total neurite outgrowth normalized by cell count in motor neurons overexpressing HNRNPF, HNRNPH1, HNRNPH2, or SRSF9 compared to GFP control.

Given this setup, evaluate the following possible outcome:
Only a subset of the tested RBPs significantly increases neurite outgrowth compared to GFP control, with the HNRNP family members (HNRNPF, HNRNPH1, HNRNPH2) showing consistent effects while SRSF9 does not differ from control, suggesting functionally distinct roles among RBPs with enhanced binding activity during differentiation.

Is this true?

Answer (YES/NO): NO